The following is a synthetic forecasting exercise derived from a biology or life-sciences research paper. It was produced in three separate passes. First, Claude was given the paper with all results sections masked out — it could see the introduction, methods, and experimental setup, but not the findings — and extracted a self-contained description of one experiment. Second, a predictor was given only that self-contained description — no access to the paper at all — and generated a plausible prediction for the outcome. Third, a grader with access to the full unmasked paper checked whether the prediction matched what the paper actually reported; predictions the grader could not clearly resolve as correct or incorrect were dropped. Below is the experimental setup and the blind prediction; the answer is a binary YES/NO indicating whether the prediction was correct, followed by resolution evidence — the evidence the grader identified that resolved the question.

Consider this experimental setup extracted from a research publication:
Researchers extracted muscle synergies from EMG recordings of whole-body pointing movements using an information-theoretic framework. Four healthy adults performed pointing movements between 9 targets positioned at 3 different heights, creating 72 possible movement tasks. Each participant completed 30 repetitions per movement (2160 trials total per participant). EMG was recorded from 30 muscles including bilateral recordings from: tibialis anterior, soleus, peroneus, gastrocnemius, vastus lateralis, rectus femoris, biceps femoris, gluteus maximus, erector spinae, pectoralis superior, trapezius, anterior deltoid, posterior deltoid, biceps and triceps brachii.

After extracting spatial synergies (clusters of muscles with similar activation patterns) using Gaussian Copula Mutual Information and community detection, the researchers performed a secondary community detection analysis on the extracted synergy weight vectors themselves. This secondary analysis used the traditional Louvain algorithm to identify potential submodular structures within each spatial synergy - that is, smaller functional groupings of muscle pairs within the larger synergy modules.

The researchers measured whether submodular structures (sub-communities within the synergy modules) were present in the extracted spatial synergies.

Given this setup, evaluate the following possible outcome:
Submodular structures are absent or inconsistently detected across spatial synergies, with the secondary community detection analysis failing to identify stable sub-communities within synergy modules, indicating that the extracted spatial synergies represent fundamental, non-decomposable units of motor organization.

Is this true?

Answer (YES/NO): NO